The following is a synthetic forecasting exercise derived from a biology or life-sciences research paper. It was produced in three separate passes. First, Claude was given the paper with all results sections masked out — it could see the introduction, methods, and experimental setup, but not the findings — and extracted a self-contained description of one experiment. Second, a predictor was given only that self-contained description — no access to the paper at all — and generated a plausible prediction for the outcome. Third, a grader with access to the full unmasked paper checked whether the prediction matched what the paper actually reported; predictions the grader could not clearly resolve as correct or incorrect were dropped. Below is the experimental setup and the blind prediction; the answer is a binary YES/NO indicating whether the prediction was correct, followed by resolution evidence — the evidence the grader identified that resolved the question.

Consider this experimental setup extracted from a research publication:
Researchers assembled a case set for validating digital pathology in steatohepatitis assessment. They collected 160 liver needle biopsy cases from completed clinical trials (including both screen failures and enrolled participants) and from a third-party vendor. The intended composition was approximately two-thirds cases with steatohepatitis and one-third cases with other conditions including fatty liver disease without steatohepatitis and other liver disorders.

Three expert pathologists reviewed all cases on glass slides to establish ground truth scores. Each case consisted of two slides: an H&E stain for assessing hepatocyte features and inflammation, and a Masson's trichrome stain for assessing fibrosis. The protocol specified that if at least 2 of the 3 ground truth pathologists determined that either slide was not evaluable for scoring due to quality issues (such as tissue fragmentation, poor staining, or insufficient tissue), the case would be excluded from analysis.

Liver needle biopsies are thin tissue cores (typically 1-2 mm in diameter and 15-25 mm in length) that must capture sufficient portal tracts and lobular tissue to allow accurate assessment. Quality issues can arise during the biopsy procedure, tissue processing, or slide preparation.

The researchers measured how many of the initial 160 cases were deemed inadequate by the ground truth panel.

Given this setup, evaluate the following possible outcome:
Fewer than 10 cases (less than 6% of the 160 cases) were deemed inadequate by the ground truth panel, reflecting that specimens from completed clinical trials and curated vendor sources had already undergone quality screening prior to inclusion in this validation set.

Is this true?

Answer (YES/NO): NO